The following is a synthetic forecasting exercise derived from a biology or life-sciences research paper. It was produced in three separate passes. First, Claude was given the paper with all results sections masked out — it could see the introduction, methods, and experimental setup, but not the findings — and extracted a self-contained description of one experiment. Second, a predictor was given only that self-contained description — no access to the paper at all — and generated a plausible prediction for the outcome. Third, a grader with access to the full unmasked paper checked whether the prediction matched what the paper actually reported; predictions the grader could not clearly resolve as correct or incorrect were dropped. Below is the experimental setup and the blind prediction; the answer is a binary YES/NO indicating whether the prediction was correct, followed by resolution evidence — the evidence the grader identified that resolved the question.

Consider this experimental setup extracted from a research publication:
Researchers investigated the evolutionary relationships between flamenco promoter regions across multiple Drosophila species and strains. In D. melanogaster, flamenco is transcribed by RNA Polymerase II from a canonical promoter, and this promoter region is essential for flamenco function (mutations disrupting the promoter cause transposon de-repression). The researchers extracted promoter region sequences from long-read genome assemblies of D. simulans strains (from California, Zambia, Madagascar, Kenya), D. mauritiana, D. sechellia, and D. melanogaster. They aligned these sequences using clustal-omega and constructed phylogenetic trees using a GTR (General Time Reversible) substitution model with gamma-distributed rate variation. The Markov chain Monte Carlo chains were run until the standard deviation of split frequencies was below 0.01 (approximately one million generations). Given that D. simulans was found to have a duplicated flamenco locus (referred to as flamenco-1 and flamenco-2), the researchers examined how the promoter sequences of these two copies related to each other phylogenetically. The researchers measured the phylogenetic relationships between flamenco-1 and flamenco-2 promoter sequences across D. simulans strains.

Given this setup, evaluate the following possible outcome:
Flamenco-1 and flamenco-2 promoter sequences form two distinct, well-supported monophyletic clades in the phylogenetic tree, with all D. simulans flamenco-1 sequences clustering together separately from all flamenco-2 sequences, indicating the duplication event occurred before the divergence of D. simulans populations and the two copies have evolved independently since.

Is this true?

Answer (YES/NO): YES